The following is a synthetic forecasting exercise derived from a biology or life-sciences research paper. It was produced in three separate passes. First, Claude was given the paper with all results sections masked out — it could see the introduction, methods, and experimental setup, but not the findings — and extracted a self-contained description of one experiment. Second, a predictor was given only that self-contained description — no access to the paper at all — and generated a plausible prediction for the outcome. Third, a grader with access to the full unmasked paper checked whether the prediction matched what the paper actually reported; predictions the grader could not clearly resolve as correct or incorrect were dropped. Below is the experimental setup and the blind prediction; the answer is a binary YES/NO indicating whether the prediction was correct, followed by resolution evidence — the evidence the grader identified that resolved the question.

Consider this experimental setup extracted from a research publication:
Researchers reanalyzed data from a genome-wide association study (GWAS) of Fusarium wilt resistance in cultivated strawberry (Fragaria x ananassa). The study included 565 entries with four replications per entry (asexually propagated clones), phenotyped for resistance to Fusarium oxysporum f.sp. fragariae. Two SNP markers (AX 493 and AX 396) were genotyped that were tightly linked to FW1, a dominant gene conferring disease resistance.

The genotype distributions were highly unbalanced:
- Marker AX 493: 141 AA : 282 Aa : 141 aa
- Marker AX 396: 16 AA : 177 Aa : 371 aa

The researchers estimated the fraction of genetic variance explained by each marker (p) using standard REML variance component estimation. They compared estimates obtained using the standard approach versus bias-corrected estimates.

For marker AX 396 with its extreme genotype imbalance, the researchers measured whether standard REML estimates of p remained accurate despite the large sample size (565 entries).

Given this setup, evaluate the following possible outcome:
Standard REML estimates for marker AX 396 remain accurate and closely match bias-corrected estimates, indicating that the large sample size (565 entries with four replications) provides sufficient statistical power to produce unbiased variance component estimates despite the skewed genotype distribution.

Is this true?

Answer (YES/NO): NO